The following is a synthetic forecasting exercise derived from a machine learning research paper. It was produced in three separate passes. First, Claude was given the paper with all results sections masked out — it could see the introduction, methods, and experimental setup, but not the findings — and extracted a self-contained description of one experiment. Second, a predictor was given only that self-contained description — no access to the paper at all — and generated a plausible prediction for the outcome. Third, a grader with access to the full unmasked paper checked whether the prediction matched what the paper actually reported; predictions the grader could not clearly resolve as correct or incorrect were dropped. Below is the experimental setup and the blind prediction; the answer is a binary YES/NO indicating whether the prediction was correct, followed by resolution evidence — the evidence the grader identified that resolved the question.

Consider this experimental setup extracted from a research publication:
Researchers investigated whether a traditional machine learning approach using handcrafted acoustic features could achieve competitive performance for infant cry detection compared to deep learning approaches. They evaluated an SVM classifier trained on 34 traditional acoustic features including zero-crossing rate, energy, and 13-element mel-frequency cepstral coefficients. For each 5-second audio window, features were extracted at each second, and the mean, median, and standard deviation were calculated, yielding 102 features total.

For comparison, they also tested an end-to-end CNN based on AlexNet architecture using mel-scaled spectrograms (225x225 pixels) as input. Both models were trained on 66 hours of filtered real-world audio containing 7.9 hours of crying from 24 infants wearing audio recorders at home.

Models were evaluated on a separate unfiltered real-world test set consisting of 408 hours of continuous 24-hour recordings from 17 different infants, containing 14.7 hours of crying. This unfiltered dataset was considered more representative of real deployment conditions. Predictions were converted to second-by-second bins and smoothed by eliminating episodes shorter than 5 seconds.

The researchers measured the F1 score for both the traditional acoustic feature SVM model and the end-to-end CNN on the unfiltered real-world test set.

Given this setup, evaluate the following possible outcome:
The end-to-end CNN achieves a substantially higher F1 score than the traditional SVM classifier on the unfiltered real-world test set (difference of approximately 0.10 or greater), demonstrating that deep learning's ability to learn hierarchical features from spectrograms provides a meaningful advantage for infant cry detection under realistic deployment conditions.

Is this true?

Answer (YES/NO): NO